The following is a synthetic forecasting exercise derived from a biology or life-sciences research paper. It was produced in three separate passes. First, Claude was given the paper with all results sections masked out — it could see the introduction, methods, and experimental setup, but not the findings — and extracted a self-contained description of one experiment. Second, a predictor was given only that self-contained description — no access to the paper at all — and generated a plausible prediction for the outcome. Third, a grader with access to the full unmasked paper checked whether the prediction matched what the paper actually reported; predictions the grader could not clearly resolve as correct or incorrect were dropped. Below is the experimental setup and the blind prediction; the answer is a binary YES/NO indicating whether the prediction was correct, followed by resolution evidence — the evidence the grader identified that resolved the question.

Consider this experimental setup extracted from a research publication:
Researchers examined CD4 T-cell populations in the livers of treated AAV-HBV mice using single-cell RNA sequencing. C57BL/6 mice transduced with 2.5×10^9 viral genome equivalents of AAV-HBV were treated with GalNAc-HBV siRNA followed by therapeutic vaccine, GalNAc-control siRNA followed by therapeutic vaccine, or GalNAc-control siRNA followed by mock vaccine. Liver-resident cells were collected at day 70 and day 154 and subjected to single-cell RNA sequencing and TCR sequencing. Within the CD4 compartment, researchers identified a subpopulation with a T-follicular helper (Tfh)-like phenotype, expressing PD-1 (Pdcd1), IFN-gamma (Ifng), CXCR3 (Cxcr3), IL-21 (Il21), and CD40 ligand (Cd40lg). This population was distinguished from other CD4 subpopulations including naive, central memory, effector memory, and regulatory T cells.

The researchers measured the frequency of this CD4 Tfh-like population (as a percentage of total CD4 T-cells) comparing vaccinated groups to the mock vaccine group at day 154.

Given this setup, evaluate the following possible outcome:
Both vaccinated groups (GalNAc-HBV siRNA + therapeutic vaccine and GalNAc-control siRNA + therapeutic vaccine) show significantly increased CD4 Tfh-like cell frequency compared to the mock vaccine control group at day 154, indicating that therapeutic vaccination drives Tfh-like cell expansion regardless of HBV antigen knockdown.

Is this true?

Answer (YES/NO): YES